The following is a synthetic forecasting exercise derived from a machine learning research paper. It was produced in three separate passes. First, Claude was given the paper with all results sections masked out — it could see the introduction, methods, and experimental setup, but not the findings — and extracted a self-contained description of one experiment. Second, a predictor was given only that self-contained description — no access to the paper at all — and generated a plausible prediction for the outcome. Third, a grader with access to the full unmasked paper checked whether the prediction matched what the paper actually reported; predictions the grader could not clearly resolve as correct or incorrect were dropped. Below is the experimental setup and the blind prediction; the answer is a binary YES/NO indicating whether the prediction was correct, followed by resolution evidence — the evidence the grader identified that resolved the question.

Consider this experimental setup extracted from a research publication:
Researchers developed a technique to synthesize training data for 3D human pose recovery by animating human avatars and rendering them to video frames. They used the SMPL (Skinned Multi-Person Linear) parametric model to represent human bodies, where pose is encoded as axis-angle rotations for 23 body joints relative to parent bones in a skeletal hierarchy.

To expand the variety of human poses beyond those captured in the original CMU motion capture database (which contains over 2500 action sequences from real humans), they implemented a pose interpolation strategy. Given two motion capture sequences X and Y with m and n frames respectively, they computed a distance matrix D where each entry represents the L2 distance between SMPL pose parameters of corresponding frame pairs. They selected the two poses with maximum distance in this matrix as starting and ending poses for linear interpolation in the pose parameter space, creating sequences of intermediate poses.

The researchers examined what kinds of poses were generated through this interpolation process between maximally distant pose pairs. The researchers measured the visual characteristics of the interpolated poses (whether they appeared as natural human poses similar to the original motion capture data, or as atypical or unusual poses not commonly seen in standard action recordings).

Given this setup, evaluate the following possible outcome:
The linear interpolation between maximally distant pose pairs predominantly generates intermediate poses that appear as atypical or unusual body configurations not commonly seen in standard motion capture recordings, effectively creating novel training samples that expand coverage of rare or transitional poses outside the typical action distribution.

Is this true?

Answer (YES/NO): YES